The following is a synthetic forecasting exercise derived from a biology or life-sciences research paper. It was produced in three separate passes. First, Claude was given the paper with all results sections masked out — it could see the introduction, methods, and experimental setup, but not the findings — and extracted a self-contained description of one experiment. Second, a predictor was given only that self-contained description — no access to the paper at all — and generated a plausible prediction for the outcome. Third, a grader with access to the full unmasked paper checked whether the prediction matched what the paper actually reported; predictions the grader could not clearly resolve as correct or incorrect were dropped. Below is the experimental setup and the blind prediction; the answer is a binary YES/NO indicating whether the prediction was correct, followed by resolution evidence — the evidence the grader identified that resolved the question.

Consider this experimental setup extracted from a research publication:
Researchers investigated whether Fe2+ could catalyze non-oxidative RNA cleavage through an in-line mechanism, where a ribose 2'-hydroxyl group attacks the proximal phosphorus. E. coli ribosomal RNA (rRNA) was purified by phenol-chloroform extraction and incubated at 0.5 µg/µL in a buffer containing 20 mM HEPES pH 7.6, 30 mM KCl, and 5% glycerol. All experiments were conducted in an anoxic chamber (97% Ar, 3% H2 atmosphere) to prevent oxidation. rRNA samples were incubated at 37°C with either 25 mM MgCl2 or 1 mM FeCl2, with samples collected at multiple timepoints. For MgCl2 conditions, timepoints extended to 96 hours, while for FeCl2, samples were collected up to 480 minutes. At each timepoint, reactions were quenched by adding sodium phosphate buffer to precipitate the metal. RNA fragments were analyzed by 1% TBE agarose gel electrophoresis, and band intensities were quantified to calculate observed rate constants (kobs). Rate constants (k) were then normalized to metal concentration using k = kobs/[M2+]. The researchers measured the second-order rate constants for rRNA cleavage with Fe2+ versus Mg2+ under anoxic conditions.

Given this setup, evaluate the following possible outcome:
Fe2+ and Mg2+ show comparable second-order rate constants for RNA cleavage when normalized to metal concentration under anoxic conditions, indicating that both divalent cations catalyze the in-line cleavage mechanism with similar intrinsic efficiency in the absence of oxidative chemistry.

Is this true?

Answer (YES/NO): NO